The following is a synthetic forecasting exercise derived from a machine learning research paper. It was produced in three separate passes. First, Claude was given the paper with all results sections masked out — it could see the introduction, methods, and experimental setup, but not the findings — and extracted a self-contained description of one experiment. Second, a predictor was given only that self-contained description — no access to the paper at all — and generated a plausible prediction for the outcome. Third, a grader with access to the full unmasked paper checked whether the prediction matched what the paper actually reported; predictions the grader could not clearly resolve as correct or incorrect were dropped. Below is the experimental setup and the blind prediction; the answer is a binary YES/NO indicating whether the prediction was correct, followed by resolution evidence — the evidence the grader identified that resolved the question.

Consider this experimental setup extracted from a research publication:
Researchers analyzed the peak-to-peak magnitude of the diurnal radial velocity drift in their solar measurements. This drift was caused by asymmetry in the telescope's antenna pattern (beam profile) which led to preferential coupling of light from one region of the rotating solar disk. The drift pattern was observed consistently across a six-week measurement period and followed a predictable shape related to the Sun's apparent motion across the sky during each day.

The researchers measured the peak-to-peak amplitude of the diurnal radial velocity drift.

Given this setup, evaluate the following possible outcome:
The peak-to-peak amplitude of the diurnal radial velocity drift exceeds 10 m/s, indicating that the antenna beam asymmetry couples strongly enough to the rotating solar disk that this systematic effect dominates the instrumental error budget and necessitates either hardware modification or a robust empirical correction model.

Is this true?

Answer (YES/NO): YES